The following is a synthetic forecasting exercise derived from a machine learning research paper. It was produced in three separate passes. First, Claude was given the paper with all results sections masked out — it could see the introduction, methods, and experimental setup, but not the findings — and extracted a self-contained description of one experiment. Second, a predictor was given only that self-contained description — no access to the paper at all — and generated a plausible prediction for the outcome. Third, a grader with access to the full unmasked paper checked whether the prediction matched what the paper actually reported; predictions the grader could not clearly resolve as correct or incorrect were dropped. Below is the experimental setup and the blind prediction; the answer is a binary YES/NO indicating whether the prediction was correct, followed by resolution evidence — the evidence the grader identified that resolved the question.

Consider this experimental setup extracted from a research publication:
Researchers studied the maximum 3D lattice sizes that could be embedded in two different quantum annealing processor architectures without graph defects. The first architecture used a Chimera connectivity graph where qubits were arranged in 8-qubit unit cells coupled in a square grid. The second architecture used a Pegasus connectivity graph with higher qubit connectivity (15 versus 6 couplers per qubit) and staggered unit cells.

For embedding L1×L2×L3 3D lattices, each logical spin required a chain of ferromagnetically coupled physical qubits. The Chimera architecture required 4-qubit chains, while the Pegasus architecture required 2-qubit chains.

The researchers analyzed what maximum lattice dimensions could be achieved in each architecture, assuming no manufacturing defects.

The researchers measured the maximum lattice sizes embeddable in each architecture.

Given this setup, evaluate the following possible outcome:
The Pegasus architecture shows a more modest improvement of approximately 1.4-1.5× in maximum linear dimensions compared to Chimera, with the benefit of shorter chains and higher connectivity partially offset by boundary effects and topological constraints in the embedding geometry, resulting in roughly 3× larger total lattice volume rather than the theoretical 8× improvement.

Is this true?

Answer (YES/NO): NO